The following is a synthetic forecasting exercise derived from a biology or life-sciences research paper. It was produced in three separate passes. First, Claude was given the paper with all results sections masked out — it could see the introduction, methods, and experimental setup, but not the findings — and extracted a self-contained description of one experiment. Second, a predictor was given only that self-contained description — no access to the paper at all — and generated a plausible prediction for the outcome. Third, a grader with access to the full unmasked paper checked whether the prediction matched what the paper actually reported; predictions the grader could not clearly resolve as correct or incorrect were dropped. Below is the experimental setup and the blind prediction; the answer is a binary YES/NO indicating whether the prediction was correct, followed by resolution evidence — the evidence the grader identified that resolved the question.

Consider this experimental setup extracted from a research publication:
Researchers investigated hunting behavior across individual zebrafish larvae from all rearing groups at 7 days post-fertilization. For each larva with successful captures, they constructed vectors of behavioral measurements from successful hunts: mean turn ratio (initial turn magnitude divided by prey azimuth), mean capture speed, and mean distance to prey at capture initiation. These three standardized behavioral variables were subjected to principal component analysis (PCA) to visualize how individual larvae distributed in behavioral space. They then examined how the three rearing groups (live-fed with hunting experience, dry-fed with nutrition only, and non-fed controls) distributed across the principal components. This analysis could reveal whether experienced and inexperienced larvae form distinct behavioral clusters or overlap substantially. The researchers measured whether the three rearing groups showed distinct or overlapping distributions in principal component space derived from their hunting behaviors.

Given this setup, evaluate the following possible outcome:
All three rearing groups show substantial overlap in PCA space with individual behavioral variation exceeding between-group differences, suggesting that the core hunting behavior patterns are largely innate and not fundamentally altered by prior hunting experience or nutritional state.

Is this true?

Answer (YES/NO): NO